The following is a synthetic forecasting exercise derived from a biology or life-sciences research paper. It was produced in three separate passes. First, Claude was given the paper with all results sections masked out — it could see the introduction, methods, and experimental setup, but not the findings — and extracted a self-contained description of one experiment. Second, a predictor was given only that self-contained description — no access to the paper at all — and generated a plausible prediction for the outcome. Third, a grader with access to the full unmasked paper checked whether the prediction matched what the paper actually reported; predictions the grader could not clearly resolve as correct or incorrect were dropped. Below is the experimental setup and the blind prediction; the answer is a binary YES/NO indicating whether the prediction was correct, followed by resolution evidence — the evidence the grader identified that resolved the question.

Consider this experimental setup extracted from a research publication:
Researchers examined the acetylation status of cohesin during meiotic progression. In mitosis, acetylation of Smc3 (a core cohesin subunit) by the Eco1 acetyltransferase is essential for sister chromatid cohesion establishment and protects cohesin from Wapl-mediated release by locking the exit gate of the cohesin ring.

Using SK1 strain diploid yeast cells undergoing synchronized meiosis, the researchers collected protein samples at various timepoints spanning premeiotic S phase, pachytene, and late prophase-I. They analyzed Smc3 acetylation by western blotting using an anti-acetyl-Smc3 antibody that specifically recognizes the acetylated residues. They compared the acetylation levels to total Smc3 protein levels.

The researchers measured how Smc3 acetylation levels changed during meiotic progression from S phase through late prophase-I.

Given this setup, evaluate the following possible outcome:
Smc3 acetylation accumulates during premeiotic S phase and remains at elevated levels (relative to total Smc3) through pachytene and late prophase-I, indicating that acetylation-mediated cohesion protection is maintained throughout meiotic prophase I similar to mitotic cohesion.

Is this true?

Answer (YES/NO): NO